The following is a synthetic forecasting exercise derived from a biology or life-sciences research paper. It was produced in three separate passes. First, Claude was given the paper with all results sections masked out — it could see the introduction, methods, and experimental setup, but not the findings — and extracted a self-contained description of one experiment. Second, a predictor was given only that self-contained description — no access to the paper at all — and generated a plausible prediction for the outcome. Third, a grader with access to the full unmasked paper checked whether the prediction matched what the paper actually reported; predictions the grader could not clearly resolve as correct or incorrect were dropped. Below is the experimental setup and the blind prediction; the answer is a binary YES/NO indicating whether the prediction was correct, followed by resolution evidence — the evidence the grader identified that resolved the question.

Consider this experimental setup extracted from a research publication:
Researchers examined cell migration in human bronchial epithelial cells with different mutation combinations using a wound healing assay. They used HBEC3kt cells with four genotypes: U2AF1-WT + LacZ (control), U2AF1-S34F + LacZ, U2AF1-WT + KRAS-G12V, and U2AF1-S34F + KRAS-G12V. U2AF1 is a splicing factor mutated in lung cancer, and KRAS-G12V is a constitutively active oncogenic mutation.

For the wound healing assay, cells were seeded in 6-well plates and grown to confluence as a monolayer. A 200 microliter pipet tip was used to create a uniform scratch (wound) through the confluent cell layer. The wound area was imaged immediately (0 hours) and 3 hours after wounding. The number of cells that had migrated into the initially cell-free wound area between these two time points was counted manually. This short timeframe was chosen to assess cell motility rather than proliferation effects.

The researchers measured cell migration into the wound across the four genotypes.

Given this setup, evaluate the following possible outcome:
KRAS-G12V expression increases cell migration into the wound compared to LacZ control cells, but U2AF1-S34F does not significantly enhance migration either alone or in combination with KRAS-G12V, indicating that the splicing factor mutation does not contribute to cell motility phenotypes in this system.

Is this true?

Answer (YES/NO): NO